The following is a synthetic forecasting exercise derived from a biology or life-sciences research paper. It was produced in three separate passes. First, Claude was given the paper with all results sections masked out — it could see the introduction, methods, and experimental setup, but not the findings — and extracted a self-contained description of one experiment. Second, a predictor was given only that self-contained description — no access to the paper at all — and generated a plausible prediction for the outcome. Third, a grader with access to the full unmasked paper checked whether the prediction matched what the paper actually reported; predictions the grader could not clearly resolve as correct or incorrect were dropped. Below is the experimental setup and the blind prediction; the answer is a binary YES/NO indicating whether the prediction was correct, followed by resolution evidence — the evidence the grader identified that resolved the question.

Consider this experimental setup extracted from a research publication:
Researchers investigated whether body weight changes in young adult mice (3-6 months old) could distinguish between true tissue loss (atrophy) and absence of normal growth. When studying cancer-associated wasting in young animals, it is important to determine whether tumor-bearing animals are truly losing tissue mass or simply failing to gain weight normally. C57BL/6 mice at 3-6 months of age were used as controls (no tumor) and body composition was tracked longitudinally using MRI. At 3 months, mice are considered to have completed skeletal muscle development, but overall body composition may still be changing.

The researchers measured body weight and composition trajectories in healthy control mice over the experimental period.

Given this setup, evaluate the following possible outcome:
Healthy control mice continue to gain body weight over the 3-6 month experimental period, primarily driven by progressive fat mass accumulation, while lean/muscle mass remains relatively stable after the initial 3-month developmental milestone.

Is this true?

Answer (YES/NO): YES